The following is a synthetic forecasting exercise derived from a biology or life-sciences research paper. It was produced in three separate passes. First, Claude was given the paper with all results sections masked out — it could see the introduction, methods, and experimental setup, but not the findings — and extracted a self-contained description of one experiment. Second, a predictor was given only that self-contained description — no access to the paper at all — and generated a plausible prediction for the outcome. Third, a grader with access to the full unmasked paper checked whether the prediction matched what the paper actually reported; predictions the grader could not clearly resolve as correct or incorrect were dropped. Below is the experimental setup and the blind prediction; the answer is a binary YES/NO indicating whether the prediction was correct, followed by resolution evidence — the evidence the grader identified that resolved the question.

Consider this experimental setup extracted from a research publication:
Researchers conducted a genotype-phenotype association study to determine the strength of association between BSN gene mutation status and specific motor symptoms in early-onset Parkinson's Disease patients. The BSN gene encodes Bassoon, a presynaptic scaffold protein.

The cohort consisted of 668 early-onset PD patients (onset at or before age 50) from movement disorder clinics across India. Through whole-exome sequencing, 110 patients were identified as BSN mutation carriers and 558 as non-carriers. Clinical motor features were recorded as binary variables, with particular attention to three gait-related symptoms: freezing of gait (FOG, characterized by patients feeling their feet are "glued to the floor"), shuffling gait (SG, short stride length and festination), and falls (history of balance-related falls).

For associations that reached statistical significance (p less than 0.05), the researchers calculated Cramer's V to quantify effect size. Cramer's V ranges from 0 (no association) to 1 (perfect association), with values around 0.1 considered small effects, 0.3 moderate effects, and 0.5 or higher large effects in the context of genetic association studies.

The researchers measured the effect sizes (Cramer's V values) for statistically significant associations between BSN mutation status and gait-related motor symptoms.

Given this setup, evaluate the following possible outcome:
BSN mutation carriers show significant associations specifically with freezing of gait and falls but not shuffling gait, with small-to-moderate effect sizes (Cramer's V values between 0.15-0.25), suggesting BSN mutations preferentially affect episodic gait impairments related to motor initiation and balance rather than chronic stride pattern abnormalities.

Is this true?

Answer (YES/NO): NO